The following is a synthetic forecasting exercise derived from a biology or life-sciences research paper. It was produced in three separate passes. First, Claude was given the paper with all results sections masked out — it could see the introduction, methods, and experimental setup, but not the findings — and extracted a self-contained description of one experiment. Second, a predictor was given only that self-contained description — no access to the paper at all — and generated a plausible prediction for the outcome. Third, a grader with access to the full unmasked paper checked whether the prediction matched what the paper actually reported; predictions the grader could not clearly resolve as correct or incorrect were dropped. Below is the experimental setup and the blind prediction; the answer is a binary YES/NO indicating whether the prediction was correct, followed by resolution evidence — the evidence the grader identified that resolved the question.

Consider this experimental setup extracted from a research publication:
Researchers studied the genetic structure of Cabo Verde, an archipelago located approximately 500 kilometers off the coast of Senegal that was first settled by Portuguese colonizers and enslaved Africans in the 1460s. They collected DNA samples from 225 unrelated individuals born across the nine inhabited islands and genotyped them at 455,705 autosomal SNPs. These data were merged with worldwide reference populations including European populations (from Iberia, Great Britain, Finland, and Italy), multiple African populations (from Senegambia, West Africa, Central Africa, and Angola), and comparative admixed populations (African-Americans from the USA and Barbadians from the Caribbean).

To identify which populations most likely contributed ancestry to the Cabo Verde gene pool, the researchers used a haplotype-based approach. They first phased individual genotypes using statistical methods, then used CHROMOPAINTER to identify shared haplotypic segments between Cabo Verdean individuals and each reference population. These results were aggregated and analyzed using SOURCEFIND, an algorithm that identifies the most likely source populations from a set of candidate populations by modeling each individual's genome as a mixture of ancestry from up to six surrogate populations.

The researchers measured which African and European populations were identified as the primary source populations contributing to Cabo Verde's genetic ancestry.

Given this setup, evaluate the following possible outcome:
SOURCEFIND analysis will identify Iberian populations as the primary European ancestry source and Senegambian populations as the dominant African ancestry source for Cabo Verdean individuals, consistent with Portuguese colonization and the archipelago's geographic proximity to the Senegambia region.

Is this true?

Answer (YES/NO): YES